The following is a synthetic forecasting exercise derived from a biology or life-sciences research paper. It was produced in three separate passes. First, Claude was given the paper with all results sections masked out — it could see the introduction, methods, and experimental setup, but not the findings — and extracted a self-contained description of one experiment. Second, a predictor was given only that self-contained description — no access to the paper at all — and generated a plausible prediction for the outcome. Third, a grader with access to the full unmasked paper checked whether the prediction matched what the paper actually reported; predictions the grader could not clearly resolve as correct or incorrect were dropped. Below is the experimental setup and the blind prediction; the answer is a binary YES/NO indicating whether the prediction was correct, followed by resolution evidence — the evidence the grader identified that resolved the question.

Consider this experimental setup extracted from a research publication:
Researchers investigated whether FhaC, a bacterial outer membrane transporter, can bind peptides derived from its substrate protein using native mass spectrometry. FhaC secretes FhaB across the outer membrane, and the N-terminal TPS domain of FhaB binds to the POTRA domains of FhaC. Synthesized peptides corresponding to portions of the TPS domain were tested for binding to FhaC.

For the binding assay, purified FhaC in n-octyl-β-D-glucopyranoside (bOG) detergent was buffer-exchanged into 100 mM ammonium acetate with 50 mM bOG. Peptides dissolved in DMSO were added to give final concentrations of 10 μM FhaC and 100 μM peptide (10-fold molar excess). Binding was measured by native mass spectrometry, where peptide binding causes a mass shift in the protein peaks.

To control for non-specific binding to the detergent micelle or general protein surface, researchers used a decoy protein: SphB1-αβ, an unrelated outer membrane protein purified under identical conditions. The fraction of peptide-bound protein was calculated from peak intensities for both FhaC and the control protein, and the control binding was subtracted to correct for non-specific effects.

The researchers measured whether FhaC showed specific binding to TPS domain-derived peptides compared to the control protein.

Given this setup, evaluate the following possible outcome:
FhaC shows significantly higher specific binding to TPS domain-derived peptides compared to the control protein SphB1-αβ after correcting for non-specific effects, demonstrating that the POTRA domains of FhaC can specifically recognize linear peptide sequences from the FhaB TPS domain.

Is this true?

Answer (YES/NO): NO